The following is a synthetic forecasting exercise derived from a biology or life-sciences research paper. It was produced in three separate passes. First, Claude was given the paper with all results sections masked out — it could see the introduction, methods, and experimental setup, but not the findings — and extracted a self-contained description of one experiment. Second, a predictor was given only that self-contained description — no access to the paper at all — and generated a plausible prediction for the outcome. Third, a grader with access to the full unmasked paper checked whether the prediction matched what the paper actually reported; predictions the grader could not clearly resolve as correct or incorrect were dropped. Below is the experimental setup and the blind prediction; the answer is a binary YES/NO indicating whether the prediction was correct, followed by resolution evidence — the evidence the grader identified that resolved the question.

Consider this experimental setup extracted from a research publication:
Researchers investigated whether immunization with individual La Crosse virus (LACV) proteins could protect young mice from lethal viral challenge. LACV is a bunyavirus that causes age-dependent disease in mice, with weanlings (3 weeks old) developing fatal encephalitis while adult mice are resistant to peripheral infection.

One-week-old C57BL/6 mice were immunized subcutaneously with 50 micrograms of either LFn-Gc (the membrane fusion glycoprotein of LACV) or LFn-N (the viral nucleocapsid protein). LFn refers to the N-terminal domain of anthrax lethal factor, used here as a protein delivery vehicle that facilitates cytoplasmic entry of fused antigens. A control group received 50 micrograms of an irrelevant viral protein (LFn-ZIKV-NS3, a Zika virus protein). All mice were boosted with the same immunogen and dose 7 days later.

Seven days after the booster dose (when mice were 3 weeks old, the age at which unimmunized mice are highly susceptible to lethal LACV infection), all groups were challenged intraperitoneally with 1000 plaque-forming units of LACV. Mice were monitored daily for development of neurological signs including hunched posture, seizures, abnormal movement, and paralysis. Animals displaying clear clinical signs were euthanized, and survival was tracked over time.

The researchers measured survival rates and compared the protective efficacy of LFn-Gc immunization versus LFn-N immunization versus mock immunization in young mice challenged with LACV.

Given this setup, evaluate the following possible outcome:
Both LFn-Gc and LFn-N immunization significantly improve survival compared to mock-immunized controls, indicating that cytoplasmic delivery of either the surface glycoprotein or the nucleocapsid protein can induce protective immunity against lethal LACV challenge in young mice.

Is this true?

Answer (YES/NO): YES